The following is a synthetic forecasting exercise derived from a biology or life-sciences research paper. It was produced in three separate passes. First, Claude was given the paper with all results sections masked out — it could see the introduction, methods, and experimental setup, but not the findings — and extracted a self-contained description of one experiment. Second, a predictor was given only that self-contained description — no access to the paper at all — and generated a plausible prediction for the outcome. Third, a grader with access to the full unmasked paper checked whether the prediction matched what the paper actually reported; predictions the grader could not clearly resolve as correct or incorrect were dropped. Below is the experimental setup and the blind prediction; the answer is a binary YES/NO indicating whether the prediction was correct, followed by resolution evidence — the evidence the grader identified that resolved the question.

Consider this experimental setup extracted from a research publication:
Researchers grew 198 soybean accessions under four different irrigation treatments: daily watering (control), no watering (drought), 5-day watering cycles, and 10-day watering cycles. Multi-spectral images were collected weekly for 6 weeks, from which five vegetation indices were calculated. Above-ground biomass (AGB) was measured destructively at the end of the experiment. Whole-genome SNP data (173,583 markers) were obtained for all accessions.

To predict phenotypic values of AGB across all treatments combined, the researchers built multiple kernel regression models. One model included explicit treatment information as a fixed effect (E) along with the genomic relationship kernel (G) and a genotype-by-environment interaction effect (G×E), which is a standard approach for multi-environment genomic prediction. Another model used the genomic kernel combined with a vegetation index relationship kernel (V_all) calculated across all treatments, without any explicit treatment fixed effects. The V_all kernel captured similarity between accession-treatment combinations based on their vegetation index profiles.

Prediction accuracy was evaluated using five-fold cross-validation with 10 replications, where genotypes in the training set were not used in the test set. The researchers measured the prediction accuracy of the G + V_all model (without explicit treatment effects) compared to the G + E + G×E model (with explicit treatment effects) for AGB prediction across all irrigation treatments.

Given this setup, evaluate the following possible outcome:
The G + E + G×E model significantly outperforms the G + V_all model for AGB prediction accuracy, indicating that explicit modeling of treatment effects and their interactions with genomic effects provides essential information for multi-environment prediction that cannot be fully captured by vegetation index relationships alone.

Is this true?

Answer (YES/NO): NO